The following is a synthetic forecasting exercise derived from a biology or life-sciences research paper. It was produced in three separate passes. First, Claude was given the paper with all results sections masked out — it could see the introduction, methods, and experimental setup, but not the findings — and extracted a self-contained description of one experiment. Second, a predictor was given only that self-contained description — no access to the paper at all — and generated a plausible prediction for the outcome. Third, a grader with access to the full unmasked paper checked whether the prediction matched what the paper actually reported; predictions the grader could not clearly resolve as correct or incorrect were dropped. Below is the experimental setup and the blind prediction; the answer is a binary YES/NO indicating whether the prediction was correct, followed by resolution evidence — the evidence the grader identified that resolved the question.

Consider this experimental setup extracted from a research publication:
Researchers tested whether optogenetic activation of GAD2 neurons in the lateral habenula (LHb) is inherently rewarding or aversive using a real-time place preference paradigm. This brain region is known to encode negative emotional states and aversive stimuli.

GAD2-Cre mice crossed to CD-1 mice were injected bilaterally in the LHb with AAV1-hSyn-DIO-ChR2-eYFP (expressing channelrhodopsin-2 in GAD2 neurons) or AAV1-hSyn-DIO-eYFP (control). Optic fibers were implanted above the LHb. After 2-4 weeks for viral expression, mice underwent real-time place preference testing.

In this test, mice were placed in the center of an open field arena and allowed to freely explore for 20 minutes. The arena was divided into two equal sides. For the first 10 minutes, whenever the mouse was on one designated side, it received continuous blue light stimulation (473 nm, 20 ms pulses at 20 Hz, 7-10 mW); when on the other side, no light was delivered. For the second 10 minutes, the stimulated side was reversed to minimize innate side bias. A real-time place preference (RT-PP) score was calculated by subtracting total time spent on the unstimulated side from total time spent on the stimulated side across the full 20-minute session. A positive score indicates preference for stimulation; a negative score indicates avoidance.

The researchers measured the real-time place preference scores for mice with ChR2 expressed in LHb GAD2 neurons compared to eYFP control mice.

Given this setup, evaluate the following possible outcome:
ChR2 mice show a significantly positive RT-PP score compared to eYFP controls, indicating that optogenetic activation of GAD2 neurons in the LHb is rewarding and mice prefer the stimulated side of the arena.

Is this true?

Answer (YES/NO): NO